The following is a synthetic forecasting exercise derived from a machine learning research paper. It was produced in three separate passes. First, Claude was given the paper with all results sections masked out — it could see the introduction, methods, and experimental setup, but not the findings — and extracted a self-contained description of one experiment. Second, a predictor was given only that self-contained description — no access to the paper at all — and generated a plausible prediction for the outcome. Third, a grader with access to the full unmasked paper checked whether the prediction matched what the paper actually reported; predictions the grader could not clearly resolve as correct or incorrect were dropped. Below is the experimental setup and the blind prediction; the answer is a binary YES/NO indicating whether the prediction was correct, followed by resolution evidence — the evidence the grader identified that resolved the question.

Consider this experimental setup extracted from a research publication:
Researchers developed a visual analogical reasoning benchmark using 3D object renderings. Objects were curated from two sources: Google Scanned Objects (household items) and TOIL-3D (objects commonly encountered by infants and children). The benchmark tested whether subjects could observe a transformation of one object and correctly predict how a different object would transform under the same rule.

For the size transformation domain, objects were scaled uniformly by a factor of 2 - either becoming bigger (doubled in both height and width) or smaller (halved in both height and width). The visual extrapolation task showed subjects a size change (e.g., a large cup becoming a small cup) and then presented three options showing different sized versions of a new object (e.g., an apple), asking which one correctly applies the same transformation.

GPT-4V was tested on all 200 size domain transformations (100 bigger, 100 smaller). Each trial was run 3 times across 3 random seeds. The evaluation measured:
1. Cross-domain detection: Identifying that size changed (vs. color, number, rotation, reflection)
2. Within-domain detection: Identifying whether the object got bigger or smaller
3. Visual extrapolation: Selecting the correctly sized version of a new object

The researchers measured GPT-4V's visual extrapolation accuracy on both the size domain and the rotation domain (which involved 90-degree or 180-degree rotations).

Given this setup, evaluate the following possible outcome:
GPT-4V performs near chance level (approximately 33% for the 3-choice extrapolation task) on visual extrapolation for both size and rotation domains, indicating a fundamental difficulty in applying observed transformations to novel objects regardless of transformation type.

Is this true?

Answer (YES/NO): NO